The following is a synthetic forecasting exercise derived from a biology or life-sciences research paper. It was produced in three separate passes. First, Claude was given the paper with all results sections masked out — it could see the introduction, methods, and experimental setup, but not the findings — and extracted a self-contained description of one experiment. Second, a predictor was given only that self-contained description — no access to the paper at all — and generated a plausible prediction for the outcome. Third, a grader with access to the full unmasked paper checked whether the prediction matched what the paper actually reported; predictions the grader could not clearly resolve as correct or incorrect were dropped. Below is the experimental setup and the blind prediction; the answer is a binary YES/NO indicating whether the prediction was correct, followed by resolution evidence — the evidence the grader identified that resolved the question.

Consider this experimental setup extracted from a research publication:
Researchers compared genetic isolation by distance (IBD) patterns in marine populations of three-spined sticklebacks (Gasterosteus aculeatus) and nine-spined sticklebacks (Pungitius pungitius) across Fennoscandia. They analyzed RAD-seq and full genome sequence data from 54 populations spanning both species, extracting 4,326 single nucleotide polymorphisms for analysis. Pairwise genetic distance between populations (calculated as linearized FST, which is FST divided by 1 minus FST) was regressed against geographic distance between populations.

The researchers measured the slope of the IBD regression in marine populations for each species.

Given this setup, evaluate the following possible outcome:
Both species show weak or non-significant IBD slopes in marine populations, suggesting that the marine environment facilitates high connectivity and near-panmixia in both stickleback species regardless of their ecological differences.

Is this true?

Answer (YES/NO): NO